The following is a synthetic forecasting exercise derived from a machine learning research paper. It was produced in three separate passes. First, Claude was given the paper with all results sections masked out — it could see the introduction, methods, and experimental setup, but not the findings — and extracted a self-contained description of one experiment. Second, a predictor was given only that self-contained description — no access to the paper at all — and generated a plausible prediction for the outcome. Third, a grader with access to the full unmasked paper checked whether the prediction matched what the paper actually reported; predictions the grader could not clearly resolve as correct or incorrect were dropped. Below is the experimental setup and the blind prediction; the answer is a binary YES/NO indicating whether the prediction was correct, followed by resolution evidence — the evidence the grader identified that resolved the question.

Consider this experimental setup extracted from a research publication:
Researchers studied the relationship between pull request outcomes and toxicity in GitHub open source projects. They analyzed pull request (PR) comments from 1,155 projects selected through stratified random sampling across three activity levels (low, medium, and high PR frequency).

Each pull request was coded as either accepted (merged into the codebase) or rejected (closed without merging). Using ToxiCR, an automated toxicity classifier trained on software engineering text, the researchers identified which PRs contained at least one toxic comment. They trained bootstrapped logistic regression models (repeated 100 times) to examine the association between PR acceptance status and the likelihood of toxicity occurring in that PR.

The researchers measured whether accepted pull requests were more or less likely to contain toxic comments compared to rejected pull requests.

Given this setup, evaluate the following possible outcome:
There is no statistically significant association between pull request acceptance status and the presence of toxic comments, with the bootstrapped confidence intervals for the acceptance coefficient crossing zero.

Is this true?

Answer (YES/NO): NO